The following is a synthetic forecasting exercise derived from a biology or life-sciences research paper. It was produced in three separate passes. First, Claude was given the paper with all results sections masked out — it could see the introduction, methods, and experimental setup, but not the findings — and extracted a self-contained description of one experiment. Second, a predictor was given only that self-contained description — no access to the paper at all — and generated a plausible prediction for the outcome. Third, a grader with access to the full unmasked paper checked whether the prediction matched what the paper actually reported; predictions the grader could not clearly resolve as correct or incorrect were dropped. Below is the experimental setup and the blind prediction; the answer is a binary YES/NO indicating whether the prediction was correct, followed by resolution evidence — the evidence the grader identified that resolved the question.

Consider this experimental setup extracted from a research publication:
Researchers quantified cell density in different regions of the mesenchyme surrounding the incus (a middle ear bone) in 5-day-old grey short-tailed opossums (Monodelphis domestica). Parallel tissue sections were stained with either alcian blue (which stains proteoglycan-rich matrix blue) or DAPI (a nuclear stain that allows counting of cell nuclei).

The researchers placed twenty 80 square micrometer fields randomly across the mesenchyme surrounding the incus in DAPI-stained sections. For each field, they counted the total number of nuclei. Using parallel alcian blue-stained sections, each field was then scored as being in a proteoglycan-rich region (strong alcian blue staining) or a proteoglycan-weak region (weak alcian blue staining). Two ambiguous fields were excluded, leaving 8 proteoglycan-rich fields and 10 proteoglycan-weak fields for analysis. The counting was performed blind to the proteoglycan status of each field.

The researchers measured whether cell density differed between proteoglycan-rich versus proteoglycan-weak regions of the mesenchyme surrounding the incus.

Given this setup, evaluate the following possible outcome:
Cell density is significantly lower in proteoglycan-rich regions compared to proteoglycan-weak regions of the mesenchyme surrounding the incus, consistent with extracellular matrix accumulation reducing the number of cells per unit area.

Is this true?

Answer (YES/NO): NO